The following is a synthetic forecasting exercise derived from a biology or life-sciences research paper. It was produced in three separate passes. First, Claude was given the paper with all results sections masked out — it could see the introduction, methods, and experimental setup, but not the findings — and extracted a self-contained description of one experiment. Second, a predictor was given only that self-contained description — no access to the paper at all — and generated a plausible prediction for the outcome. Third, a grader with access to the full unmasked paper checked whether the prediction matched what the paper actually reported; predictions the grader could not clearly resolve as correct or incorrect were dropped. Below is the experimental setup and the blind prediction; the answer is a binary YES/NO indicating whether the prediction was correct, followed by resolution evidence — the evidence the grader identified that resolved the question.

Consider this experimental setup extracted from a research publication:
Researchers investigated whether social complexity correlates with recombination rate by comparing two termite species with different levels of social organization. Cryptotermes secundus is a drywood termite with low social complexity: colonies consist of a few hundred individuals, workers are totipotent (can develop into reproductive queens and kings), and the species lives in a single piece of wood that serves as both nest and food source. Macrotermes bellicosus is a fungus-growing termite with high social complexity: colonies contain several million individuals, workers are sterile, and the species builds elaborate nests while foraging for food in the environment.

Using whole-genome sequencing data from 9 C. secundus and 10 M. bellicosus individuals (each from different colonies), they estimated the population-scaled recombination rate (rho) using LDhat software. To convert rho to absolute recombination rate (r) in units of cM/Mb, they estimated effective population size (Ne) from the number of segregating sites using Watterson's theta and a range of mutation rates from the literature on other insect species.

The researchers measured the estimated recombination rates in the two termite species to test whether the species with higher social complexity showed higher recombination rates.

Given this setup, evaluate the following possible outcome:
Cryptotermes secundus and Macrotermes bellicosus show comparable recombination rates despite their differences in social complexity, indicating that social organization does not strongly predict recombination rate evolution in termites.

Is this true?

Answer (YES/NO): YES